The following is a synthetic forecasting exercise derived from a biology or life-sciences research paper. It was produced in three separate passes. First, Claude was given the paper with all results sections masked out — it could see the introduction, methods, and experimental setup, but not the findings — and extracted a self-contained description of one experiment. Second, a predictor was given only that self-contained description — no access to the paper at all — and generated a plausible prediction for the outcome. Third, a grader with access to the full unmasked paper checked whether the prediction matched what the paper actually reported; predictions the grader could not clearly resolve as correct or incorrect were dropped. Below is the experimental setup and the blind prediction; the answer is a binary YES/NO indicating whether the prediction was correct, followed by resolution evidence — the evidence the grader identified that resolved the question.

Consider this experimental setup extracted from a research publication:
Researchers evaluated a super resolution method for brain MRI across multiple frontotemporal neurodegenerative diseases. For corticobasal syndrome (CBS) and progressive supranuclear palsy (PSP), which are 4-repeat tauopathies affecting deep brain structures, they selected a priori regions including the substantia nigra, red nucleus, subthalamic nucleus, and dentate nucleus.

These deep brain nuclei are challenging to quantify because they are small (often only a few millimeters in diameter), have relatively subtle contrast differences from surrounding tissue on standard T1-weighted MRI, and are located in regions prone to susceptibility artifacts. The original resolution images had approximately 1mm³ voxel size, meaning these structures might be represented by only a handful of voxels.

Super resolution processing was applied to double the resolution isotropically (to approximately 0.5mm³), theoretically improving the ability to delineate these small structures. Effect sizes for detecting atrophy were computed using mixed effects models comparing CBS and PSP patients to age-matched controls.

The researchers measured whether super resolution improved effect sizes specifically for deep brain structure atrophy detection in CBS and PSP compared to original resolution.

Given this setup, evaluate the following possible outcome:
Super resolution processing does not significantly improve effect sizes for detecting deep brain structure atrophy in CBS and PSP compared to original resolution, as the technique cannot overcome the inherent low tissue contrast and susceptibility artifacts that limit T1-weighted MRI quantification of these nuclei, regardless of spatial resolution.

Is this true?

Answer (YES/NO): NO